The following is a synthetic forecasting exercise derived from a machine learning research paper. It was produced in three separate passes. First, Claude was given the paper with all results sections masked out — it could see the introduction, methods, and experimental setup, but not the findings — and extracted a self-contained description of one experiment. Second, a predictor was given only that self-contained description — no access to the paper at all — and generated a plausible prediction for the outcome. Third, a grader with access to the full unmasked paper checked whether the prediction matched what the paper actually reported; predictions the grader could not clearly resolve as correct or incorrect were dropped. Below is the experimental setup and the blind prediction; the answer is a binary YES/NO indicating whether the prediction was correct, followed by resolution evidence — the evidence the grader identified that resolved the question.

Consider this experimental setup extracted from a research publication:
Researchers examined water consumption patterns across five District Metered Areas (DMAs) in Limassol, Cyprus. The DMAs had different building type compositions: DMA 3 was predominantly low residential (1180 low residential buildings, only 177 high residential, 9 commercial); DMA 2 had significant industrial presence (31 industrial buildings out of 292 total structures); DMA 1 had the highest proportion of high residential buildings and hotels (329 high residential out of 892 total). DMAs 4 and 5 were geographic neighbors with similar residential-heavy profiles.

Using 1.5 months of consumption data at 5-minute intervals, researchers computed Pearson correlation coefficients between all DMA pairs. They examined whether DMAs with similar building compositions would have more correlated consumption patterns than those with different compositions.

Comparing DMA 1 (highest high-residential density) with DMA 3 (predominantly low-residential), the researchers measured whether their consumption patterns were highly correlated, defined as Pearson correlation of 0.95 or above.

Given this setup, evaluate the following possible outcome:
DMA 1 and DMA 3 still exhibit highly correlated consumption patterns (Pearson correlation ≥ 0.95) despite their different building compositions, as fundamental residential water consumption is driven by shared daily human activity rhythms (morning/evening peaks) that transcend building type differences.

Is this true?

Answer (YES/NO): NO